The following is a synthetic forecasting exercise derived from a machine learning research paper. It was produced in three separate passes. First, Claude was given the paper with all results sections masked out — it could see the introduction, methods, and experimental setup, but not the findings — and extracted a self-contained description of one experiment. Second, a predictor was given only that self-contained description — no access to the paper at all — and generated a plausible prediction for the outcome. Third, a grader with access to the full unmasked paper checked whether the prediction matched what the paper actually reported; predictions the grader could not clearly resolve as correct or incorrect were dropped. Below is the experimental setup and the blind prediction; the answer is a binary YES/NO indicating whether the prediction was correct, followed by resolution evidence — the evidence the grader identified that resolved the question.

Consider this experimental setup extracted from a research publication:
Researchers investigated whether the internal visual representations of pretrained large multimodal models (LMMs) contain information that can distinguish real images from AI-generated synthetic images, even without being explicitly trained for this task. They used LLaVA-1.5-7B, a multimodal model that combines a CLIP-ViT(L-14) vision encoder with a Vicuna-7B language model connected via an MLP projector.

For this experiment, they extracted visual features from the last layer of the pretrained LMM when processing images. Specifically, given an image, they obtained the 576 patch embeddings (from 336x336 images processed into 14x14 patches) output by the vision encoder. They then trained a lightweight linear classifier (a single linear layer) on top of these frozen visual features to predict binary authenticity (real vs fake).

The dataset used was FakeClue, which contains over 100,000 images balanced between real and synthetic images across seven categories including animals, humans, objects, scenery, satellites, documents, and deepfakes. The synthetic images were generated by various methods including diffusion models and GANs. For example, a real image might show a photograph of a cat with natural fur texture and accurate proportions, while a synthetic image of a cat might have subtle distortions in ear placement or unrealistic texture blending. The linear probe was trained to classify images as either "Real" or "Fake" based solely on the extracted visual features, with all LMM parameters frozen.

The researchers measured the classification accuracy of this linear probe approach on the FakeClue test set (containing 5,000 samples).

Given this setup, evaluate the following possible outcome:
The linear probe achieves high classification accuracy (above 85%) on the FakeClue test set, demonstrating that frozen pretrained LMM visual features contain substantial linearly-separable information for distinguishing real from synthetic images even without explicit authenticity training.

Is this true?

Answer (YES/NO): NO